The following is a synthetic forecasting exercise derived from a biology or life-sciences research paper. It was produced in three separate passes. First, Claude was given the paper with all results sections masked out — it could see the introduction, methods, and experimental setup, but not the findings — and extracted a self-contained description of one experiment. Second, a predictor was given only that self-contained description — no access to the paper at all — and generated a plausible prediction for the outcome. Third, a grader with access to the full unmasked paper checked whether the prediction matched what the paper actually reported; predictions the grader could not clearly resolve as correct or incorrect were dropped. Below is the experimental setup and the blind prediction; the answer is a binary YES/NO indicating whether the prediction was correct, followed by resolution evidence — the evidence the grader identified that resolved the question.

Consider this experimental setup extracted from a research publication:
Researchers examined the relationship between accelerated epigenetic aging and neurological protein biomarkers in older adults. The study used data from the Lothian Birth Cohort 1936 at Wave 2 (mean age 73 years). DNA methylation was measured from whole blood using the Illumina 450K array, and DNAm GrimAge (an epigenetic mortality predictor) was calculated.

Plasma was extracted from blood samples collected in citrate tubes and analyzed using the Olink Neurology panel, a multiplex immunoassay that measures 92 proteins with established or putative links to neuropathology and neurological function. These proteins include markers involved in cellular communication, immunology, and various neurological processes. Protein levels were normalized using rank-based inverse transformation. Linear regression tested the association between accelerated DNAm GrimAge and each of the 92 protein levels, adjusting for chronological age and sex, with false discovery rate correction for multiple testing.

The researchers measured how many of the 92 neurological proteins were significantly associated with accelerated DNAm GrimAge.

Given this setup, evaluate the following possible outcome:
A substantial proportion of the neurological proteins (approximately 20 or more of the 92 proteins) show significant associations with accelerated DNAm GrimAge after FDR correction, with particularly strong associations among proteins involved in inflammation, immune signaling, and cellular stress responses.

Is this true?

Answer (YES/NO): NO